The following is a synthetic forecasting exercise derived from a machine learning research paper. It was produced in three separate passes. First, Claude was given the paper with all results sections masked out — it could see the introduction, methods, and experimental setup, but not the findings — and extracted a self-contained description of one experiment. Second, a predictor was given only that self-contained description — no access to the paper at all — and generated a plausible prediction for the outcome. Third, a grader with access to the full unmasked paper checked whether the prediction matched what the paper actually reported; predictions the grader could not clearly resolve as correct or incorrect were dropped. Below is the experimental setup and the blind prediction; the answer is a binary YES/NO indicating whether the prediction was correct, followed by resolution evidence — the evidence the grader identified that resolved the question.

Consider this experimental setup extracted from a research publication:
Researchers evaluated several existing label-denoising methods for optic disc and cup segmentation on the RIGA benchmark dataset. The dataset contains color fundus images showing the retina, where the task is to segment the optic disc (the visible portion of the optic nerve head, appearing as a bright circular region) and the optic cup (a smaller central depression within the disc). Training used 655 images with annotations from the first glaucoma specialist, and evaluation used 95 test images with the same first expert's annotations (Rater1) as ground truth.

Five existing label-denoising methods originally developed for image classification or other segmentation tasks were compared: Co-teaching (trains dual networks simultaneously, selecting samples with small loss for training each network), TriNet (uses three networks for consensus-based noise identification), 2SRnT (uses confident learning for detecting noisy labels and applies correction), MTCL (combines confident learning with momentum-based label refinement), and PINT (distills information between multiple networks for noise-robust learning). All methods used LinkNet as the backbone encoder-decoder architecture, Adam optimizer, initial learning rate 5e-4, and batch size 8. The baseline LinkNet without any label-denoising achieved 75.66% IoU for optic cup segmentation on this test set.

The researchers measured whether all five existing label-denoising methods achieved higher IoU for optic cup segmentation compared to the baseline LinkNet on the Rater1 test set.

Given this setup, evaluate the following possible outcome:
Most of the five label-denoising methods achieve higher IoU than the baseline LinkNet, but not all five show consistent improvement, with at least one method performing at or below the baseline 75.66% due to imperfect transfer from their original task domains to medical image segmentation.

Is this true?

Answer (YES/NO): YES